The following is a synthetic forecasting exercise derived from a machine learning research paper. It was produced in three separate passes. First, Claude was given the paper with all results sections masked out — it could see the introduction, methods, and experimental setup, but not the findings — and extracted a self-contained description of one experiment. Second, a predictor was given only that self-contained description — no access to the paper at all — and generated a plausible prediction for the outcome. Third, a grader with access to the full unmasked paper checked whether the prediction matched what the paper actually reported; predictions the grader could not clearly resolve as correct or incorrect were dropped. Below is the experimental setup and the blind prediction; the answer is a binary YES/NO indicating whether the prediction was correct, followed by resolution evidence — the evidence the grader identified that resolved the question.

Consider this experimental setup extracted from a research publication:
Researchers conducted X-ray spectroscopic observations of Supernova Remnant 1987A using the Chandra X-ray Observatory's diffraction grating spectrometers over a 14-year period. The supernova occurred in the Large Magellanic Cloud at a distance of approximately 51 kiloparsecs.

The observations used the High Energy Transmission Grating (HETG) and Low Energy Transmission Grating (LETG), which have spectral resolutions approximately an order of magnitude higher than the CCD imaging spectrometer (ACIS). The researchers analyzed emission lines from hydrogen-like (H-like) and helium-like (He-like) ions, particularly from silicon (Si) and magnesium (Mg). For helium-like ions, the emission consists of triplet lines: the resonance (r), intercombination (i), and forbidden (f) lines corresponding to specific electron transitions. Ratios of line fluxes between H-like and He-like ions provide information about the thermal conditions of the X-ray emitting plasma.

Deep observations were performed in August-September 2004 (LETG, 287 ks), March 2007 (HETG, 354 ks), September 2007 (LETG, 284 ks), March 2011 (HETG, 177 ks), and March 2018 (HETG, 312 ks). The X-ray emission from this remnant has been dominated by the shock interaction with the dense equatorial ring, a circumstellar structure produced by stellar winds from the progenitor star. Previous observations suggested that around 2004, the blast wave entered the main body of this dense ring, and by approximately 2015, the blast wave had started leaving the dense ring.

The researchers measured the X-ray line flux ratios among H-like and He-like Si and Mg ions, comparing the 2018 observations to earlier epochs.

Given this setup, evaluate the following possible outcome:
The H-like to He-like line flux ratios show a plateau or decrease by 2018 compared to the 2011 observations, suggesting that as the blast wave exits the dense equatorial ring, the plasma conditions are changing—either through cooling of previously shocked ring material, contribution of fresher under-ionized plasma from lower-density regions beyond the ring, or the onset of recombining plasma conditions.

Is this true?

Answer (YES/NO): NO